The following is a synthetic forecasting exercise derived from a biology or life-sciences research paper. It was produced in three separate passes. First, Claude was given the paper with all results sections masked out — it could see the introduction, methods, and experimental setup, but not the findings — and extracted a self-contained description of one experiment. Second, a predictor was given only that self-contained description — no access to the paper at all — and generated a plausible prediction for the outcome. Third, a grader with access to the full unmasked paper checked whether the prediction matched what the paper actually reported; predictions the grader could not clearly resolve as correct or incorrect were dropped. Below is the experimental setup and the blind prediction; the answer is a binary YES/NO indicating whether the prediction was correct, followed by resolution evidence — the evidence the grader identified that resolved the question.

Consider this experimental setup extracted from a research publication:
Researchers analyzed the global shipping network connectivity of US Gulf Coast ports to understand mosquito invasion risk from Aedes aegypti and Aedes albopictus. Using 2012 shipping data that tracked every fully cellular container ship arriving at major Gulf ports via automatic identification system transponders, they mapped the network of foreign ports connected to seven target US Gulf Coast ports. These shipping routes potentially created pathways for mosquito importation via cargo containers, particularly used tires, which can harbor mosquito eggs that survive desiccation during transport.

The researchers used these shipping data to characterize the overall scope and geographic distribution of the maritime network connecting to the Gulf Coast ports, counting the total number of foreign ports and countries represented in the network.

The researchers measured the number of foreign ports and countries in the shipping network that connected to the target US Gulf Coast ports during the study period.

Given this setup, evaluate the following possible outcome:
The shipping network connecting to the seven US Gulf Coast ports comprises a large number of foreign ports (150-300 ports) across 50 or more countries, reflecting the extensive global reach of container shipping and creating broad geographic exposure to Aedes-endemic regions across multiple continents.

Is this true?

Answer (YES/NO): YES